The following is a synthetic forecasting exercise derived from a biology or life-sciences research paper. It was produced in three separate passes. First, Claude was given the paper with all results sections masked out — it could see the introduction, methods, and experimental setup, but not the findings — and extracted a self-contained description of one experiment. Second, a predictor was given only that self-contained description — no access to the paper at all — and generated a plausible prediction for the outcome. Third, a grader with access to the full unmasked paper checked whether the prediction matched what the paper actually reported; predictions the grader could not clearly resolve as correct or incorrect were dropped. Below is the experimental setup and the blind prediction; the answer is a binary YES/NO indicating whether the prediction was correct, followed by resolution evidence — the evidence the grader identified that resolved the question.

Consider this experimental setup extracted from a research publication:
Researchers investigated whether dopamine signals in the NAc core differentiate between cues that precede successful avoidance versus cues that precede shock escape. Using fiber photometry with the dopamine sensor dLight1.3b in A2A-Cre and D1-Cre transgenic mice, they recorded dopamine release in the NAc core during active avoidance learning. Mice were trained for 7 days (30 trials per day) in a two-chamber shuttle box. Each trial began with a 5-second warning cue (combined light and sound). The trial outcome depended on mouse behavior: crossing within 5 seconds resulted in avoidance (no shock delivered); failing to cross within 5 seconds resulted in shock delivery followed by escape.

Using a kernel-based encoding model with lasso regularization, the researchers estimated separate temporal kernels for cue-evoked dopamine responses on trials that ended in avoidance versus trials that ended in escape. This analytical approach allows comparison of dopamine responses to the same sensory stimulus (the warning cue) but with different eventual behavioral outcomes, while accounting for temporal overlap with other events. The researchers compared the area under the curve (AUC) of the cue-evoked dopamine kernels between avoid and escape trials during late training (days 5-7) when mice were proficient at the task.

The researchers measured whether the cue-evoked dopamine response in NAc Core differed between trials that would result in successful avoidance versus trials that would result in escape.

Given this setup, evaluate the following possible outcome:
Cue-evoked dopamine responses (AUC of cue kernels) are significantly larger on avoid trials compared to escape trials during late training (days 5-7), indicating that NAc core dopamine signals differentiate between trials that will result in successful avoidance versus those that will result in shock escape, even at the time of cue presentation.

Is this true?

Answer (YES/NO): YES